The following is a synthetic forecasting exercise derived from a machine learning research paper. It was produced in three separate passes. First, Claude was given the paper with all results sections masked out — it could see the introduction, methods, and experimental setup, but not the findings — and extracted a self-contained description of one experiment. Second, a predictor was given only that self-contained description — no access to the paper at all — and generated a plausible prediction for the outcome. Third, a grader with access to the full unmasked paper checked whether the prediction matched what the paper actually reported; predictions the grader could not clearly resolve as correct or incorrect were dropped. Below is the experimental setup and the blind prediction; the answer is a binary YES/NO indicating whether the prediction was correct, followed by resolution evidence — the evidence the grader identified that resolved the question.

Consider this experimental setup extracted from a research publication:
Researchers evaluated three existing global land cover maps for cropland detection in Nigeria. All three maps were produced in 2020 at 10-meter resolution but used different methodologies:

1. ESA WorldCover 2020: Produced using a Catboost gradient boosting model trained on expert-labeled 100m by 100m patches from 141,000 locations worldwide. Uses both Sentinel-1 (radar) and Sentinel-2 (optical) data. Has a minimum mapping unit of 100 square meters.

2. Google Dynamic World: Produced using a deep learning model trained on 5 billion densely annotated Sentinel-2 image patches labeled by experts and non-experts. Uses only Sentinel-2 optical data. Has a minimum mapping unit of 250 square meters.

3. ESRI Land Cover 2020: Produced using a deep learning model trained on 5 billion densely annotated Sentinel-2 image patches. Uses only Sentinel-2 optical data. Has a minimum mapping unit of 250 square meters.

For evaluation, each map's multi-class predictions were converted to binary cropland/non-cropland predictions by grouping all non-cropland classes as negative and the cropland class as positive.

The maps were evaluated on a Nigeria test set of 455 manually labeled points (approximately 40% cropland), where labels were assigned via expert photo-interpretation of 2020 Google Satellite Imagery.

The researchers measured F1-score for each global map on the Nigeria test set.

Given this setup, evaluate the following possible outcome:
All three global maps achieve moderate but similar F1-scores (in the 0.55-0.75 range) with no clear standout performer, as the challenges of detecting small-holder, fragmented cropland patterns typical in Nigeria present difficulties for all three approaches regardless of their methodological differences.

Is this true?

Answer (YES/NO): NO